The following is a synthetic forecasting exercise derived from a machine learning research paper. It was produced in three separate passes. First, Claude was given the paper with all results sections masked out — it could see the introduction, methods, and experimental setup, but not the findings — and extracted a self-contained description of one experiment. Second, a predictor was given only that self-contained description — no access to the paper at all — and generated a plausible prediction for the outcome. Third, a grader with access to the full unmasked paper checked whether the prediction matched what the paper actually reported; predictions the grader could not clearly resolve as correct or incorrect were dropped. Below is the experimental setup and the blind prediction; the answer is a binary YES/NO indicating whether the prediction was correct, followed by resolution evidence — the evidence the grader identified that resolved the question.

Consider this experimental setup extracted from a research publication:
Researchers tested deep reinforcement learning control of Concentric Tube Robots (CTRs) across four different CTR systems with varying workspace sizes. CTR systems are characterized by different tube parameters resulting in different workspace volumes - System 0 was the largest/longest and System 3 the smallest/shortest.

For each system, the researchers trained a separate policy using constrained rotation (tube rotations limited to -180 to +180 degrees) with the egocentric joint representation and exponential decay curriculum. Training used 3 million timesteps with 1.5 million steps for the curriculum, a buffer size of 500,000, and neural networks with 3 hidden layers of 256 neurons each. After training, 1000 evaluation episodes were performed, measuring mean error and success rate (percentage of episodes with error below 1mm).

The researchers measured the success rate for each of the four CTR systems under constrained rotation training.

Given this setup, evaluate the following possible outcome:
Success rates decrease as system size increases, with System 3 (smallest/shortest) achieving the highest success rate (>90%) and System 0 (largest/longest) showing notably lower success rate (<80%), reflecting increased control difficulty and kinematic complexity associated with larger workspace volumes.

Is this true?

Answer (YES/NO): YES